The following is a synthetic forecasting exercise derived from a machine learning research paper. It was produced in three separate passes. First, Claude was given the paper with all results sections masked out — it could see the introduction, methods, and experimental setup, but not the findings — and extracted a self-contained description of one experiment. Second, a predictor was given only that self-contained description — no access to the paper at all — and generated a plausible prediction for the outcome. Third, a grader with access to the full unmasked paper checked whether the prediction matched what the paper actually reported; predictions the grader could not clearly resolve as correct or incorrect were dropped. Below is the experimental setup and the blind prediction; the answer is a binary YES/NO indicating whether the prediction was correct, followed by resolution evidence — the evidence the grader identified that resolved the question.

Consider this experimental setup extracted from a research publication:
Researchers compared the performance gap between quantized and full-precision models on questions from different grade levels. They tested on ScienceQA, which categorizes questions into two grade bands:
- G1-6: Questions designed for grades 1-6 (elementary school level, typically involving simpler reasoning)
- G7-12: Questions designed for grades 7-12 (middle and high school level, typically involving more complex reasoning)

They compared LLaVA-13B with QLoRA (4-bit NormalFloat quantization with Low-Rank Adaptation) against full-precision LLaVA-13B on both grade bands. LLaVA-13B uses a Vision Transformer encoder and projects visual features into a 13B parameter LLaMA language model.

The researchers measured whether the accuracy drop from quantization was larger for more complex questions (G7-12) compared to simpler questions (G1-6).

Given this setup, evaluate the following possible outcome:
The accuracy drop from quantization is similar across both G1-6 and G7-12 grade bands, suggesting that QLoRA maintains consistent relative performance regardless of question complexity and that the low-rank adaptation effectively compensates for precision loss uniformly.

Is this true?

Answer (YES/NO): NO